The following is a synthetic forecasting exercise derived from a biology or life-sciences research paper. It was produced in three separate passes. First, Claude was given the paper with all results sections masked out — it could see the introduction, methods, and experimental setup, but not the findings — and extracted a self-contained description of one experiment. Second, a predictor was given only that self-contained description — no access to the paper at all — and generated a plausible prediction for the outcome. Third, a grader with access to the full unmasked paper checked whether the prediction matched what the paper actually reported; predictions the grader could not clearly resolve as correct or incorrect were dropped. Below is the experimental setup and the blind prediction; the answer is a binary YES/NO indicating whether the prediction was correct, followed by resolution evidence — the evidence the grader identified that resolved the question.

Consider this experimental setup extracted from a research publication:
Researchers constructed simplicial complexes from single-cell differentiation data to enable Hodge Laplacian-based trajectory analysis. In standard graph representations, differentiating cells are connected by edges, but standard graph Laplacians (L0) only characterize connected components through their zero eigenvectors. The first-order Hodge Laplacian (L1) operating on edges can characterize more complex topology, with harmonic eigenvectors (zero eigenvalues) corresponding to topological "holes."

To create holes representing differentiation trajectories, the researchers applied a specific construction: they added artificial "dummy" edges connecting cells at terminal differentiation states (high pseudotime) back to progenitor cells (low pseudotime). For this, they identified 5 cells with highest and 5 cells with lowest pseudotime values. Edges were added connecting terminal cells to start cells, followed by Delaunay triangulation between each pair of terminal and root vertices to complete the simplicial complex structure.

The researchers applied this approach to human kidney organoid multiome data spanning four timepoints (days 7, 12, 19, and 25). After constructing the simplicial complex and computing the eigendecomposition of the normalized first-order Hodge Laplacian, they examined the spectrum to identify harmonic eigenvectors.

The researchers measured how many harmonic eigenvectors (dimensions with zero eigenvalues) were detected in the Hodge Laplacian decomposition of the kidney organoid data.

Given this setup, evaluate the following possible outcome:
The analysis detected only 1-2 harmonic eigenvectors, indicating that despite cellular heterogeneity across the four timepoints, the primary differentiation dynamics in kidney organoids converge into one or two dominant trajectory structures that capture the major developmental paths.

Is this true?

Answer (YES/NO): NO